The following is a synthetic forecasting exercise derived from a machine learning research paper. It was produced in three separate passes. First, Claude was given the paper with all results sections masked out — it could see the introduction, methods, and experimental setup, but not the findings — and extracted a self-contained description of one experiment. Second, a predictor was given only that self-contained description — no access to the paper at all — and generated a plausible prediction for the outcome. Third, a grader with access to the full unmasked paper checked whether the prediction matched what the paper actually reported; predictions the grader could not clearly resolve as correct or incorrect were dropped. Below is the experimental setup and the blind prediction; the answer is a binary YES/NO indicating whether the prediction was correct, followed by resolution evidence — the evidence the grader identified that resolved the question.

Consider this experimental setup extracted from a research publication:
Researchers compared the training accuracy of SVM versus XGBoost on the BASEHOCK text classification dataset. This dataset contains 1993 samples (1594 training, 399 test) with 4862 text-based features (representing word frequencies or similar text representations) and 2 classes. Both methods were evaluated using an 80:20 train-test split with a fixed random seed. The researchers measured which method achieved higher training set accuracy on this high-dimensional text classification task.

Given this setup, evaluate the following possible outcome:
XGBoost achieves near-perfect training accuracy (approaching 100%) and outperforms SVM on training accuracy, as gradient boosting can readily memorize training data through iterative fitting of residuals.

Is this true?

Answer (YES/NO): NO